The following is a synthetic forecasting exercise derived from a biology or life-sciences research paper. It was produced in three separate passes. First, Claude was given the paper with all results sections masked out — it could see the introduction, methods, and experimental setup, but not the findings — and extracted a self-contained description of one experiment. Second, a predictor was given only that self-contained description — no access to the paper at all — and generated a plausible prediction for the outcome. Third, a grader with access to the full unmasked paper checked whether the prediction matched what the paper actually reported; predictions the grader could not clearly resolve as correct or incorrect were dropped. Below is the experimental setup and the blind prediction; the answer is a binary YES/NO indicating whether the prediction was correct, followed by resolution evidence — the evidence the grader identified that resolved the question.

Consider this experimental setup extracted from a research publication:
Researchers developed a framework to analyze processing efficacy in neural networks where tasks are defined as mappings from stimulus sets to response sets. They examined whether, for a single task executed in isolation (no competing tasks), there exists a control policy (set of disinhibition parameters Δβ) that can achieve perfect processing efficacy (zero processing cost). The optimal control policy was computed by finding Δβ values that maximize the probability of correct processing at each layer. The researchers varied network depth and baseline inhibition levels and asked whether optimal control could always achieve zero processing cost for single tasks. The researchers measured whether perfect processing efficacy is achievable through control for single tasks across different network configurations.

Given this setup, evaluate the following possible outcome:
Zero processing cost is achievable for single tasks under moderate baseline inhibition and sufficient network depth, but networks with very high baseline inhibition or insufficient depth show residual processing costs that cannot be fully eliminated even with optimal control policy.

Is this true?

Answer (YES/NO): NO